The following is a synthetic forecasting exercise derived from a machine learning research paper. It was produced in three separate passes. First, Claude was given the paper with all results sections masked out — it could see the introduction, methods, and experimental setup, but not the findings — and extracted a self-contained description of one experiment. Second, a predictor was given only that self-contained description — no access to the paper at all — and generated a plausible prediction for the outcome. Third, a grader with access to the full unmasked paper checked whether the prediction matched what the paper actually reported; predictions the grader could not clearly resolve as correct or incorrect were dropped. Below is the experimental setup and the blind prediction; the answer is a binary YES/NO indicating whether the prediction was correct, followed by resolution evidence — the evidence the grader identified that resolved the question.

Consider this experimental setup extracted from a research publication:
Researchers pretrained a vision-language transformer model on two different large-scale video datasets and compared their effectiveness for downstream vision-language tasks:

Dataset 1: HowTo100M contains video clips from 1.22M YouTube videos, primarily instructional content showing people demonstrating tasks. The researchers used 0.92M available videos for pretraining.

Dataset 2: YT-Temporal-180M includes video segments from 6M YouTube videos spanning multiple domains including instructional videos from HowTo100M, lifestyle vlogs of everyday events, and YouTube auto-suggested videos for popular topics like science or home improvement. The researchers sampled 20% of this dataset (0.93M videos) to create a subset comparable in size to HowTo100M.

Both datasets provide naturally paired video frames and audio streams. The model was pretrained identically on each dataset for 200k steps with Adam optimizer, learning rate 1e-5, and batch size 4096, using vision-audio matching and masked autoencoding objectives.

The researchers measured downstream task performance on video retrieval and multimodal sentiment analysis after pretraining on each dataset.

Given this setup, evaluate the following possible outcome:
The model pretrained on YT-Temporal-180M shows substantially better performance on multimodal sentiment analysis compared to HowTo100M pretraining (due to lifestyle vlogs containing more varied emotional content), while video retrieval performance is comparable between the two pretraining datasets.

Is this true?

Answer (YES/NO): NO